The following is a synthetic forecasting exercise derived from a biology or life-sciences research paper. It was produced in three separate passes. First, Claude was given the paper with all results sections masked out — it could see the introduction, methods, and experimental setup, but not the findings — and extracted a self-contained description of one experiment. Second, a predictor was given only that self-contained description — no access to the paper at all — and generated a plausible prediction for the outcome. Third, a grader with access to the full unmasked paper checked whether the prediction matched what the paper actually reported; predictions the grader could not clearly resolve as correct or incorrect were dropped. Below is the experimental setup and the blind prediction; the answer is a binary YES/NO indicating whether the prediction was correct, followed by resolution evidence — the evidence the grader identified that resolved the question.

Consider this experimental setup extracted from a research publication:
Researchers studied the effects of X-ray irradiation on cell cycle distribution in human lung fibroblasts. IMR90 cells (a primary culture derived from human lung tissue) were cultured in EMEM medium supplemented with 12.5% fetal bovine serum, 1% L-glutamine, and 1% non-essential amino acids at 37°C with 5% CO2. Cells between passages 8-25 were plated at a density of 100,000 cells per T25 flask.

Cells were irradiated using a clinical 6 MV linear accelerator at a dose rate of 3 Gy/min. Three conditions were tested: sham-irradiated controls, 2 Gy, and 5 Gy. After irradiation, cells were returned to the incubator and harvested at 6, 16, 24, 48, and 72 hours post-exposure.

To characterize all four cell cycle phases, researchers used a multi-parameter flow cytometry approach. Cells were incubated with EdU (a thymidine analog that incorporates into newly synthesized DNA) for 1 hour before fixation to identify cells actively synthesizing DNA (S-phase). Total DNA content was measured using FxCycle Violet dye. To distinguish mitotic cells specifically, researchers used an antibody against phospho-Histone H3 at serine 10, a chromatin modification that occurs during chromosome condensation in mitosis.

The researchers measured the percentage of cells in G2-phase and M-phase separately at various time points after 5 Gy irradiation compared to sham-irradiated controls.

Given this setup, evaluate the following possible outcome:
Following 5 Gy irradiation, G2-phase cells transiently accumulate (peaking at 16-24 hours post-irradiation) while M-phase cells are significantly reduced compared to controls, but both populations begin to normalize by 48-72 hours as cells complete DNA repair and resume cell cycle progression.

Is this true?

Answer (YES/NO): NO